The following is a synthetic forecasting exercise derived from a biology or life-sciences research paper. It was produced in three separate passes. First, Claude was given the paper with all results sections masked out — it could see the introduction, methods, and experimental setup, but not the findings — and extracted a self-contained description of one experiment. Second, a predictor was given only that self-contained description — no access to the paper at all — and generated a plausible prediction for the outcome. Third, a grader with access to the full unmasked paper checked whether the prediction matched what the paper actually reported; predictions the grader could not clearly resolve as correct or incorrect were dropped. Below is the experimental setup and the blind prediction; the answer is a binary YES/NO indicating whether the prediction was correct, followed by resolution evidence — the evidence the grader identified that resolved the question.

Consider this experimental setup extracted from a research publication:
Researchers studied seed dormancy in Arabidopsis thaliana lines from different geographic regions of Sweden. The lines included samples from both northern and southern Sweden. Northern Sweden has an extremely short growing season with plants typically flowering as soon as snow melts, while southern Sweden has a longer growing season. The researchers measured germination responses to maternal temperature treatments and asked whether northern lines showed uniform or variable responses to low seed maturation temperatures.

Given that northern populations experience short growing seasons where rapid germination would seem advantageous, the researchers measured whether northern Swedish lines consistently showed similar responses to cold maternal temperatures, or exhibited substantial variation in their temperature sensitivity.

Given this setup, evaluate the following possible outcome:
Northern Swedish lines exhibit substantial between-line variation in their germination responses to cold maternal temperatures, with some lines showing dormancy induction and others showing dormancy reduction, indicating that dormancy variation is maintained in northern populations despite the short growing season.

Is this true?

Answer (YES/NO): NO